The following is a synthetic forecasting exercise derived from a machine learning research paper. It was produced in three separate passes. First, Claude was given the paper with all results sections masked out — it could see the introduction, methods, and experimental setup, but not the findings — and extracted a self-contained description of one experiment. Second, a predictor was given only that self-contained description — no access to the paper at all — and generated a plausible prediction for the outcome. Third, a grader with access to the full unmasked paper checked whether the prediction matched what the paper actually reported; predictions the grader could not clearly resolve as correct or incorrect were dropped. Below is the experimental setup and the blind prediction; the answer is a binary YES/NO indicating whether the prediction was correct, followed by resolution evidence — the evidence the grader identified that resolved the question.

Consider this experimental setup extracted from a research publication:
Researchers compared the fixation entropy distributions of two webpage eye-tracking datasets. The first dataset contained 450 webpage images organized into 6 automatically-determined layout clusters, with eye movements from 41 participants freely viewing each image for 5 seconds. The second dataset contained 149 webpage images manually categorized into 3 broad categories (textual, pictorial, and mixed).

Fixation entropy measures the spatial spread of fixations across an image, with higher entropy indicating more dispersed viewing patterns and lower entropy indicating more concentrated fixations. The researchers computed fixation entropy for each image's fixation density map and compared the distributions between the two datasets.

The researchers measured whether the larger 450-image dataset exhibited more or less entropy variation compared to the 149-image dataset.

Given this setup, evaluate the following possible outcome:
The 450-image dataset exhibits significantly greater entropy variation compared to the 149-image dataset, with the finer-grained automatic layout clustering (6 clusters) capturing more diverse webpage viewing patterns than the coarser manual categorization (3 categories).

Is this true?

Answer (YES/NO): YES